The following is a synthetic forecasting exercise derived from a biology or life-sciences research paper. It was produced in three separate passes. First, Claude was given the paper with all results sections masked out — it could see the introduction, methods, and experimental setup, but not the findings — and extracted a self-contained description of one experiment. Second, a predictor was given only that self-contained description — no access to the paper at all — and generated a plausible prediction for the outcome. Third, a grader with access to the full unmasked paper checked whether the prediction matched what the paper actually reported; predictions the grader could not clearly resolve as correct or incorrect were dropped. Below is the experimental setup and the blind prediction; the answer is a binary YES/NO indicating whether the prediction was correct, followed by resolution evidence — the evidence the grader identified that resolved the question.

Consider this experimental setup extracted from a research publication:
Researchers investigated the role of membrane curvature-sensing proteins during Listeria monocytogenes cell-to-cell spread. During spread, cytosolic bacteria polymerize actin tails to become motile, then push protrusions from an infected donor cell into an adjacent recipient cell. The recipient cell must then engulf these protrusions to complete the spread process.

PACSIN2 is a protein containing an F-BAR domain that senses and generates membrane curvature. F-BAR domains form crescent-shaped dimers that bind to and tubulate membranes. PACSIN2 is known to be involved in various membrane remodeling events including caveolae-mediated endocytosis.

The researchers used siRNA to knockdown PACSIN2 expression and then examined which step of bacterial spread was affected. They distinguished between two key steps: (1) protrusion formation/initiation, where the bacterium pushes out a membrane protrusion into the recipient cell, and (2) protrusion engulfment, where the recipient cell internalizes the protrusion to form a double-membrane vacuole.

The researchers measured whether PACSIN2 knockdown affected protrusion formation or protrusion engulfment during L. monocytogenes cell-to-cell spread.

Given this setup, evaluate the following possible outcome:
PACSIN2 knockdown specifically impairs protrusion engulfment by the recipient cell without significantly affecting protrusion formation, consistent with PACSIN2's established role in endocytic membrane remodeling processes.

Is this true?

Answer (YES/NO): YES